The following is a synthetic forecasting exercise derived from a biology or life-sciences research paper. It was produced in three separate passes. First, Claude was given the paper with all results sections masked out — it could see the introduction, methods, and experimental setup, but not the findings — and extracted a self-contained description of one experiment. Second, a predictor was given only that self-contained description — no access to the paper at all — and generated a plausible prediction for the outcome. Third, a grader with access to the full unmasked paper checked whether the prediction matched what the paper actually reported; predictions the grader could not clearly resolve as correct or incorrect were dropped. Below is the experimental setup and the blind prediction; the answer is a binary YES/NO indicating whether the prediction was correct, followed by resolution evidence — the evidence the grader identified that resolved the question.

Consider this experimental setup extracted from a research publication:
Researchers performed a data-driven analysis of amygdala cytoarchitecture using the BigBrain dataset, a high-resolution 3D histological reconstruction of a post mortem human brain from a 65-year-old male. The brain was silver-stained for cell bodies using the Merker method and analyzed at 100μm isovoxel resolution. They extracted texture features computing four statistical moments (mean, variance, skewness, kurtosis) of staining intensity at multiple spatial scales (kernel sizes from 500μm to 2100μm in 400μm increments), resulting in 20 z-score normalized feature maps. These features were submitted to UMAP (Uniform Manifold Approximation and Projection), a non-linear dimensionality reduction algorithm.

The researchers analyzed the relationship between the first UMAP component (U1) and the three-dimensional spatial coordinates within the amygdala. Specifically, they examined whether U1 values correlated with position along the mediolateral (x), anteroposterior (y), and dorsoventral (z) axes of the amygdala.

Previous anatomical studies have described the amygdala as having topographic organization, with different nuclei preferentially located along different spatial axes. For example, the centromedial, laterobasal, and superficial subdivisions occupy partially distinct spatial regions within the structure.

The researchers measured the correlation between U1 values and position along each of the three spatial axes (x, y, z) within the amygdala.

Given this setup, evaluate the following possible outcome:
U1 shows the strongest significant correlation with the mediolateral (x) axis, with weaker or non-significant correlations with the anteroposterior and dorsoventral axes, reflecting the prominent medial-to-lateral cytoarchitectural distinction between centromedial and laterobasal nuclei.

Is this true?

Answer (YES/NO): NO